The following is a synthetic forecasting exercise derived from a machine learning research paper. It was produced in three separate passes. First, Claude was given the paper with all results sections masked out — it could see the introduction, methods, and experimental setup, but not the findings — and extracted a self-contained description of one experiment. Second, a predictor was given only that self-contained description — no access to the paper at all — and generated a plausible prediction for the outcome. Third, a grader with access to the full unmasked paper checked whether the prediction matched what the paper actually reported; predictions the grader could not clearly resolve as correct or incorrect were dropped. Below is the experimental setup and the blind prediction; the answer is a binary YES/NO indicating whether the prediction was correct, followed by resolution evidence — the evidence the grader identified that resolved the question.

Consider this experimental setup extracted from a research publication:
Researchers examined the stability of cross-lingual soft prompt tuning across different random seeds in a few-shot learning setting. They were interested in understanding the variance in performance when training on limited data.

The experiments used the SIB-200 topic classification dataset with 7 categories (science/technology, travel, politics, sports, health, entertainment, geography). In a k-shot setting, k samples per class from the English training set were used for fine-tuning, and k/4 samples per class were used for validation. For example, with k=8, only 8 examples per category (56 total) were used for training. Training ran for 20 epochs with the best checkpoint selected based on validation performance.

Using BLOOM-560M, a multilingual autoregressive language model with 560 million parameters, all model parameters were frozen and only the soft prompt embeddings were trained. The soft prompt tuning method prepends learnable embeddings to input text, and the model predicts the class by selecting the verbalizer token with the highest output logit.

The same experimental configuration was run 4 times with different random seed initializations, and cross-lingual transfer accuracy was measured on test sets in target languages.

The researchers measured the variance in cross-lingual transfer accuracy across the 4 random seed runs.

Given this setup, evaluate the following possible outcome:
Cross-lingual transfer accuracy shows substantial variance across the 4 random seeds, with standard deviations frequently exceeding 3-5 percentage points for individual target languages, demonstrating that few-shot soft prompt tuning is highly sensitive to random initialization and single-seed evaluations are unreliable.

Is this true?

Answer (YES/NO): NO